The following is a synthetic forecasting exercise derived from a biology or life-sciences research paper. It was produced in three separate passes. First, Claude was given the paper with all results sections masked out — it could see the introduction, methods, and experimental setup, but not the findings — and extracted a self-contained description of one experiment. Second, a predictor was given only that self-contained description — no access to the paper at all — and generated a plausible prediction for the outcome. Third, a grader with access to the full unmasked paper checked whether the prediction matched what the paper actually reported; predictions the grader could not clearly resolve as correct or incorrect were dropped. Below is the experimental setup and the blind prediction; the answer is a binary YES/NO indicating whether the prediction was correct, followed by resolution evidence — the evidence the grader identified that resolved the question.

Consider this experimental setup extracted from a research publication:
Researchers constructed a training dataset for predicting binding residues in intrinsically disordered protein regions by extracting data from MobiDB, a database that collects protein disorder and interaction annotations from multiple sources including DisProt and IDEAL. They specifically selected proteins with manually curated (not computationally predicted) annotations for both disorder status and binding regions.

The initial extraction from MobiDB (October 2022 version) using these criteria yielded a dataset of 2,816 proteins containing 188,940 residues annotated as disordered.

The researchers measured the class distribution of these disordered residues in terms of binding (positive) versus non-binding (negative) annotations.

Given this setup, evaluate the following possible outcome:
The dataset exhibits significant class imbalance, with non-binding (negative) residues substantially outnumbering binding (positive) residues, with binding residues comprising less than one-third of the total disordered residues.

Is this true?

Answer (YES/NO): NO